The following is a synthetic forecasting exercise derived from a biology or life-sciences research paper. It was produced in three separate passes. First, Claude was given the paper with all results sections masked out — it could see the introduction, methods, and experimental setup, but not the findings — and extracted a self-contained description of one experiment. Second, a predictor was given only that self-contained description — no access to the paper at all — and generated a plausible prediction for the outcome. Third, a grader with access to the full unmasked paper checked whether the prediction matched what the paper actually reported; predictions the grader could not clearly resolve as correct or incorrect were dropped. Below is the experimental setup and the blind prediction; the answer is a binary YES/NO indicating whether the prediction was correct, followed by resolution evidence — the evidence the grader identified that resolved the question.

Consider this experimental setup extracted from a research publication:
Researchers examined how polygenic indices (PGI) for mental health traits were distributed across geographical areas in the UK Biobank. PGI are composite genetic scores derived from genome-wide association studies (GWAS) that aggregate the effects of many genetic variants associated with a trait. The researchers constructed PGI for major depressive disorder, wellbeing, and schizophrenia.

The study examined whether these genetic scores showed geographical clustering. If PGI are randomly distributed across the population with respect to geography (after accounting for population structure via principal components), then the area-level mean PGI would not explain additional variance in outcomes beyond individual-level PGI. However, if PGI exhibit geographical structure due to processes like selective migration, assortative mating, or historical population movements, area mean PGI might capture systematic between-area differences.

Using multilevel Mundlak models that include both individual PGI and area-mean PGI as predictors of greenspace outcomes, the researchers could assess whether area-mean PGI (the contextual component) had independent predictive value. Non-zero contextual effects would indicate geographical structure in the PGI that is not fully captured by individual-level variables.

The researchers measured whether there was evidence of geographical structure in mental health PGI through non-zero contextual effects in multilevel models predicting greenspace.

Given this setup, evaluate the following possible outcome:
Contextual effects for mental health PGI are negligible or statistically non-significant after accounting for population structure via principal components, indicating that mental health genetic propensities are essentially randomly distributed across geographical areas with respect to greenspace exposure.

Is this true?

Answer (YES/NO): NO